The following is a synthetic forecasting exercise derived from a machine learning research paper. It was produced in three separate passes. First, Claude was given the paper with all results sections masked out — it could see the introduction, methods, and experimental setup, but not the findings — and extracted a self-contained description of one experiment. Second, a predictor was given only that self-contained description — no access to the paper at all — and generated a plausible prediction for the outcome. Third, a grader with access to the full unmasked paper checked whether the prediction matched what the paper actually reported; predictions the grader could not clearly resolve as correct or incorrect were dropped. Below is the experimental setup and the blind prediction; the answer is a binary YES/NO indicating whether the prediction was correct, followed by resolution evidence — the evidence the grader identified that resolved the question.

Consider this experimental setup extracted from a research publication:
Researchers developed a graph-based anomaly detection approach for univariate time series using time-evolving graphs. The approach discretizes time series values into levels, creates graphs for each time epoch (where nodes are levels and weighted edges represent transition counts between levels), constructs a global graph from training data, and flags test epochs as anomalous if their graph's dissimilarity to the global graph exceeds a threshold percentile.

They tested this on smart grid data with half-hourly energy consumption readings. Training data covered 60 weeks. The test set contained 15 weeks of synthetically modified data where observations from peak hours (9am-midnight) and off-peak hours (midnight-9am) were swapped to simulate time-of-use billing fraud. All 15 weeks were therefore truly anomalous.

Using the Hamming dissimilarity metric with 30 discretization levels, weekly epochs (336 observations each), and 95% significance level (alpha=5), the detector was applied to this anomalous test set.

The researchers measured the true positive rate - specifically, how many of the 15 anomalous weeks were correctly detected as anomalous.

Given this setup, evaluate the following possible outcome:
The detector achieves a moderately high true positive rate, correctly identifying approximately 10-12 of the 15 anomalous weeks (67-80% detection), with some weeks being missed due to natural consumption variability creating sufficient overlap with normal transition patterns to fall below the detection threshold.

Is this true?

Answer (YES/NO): NO